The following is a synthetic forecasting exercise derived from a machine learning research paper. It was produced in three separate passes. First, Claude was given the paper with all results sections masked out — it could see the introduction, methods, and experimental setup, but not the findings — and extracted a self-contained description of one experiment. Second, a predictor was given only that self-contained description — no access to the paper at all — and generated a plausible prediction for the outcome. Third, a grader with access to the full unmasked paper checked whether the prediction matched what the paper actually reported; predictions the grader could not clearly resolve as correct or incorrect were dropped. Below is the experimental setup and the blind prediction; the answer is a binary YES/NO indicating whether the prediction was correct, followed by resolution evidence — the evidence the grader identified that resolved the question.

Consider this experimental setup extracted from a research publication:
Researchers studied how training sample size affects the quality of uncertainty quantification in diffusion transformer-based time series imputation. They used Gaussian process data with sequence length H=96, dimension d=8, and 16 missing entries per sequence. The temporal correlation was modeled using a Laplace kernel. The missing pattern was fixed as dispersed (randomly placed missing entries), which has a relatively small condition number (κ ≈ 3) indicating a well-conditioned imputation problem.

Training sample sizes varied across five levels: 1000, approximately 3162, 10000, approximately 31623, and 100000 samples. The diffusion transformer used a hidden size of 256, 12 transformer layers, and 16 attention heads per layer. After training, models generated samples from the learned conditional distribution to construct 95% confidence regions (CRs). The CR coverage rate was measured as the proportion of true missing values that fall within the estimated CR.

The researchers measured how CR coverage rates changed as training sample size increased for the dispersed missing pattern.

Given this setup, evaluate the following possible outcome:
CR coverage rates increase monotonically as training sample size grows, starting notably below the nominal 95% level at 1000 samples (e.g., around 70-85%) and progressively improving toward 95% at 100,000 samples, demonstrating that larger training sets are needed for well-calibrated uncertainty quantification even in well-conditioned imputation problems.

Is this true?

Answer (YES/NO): NO